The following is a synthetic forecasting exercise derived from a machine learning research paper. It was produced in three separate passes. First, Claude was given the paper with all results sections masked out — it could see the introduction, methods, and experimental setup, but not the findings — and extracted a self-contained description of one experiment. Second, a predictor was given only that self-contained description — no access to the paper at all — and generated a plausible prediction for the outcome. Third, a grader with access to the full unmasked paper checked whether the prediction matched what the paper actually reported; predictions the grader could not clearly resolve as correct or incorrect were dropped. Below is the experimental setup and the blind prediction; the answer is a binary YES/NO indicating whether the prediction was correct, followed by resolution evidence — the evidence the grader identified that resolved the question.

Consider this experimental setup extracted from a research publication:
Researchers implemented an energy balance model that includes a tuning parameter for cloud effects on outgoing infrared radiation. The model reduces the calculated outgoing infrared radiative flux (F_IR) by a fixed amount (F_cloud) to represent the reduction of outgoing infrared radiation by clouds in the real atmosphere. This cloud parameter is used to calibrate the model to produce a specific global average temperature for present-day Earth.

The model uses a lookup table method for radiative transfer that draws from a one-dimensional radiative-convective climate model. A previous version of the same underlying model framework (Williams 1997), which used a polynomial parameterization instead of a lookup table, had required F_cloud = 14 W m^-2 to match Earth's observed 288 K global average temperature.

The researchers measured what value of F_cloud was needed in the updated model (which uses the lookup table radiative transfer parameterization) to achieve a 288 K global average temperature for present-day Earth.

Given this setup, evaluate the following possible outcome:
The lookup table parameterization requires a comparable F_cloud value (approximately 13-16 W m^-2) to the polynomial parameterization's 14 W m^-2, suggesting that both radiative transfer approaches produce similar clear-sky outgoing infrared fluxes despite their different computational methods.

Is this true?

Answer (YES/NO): NO